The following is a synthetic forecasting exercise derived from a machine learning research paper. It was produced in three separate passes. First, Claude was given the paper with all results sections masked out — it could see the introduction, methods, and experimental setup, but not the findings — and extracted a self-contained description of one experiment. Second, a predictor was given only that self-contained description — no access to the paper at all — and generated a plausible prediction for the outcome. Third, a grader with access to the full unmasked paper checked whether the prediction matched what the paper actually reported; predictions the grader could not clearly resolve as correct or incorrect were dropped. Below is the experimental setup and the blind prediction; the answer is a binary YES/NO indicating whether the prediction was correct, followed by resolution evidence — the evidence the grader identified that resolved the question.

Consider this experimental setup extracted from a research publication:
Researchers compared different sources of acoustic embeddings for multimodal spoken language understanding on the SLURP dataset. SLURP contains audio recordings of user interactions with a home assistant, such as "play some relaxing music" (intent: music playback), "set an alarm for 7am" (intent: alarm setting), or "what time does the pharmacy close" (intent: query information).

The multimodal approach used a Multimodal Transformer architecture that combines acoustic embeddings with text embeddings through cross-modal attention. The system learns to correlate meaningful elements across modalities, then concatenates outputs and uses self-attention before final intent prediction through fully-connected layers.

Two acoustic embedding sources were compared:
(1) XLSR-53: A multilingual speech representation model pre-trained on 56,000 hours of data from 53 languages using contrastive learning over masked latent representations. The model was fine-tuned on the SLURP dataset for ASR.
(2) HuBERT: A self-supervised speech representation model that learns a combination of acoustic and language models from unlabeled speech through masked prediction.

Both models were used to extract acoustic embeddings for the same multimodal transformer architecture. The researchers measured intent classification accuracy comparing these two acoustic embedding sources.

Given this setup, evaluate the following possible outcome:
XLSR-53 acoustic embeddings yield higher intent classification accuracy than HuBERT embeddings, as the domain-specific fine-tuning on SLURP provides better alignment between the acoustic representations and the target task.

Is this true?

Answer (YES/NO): NO